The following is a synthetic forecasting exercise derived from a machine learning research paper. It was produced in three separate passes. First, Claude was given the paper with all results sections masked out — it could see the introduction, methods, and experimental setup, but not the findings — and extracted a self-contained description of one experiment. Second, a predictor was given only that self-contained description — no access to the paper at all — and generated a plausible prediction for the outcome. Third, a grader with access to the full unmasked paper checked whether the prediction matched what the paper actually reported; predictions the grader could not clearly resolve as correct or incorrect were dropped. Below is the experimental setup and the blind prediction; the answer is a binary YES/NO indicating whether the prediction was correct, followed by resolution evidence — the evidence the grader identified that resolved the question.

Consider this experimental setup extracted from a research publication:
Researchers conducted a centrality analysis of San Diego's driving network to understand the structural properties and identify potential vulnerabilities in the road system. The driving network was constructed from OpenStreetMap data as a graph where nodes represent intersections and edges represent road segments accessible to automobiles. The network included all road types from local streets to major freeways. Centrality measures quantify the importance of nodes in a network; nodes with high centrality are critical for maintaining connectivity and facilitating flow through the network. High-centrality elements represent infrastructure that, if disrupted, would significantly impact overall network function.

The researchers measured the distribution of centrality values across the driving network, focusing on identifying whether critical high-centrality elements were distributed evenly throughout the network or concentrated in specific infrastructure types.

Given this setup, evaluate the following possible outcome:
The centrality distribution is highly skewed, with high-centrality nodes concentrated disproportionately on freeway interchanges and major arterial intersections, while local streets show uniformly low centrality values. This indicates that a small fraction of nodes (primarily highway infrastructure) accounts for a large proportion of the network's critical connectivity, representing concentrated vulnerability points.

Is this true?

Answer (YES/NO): YES